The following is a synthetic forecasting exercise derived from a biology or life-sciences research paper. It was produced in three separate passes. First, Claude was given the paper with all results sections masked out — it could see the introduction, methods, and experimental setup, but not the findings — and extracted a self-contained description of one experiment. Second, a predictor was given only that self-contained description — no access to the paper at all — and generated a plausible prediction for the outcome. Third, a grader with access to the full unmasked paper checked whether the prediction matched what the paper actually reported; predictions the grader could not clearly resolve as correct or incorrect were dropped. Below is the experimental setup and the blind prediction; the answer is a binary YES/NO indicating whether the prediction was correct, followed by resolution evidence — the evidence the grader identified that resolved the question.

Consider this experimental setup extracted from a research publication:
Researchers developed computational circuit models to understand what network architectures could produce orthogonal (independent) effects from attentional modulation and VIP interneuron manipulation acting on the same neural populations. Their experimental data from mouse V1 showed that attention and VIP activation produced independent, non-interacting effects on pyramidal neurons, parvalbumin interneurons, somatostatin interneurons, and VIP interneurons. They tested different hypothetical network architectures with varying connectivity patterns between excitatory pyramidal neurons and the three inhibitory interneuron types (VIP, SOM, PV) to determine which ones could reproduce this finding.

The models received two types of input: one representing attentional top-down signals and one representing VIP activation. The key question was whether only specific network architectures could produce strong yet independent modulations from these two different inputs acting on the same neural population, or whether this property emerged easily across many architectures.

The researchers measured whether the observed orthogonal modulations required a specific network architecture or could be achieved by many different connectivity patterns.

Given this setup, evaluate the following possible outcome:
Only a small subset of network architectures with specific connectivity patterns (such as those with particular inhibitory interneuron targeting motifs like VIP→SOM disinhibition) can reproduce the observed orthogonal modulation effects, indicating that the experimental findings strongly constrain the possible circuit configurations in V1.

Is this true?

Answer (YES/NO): YES